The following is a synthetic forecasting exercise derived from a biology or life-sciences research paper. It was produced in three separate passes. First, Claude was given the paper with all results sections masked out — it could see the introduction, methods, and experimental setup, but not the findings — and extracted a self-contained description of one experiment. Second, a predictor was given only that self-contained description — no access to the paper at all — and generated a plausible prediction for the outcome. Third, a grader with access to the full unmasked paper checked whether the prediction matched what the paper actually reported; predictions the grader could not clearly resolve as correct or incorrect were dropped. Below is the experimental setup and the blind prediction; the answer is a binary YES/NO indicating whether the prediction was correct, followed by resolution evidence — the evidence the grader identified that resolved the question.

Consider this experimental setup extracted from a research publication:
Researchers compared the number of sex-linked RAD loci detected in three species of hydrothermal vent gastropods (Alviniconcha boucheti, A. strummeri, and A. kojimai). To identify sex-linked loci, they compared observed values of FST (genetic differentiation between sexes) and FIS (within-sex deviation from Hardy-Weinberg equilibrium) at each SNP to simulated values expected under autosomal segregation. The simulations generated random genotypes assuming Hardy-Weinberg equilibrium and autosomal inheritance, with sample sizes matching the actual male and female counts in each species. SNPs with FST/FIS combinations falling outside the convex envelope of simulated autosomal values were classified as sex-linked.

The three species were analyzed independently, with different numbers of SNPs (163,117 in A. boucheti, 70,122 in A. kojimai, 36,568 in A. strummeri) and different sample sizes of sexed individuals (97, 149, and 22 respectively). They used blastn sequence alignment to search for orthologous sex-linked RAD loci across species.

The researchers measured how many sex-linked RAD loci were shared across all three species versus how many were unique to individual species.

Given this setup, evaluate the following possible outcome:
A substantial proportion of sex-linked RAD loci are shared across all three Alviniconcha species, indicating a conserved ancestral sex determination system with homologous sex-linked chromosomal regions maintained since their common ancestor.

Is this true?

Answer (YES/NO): NO